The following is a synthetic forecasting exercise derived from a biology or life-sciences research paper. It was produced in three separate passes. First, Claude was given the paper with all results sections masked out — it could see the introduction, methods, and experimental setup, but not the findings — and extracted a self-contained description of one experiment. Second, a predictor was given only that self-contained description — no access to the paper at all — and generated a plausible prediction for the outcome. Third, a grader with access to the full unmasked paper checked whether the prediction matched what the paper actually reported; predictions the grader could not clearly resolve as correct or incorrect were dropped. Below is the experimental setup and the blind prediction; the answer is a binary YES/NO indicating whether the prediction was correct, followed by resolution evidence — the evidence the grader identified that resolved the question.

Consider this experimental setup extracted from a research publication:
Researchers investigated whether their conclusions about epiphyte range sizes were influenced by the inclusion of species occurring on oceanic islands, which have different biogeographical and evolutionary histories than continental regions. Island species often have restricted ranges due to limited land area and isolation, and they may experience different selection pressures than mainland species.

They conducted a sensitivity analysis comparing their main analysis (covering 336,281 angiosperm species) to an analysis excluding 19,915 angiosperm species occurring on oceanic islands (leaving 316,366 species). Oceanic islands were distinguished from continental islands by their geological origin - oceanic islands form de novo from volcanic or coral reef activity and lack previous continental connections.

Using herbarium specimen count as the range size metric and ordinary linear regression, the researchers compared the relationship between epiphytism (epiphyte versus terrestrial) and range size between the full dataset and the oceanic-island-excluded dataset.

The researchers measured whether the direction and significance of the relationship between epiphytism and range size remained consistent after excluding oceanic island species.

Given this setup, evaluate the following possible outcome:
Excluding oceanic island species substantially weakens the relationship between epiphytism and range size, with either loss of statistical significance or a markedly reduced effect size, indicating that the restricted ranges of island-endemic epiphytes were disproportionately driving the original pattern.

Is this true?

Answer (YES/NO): NO